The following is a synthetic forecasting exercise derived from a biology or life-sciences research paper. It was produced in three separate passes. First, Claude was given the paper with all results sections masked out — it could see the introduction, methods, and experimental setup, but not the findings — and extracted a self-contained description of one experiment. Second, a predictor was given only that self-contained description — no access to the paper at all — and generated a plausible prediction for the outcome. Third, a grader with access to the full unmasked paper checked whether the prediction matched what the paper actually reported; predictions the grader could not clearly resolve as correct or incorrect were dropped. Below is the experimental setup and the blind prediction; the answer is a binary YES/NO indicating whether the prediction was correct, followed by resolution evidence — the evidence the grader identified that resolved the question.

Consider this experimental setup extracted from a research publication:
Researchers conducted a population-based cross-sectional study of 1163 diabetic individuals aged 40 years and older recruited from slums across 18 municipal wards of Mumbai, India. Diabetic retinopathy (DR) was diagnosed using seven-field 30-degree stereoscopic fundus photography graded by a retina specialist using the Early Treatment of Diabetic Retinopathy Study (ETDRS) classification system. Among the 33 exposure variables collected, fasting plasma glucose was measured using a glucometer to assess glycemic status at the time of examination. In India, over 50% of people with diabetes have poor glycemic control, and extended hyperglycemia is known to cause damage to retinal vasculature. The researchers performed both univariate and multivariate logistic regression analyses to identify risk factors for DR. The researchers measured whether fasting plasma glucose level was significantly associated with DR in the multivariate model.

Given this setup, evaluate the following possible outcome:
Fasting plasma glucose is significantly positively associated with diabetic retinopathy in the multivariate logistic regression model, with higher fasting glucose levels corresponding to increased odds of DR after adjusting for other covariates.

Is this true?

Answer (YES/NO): YES